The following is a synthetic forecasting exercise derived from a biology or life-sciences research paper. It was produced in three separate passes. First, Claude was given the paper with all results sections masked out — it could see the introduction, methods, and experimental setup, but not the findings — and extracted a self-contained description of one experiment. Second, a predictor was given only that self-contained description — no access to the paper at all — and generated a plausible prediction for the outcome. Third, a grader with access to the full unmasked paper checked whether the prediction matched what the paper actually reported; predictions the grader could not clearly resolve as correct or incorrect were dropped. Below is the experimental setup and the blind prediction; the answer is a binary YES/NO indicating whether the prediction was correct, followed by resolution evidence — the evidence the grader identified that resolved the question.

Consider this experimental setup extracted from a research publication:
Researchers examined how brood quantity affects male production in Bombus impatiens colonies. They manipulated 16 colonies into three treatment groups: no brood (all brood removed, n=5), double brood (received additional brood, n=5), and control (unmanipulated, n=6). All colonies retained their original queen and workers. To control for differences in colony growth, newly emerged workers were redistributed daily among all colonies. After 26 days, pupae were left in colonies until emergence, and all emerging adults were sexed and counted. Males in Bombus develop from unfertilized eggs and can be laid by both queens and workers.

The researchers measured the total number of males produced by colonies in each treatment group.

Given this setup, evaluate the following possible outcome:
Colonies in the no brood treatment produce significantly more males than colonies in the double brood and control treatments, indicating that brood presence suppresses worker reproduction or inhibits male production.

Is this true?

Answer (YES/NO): NO